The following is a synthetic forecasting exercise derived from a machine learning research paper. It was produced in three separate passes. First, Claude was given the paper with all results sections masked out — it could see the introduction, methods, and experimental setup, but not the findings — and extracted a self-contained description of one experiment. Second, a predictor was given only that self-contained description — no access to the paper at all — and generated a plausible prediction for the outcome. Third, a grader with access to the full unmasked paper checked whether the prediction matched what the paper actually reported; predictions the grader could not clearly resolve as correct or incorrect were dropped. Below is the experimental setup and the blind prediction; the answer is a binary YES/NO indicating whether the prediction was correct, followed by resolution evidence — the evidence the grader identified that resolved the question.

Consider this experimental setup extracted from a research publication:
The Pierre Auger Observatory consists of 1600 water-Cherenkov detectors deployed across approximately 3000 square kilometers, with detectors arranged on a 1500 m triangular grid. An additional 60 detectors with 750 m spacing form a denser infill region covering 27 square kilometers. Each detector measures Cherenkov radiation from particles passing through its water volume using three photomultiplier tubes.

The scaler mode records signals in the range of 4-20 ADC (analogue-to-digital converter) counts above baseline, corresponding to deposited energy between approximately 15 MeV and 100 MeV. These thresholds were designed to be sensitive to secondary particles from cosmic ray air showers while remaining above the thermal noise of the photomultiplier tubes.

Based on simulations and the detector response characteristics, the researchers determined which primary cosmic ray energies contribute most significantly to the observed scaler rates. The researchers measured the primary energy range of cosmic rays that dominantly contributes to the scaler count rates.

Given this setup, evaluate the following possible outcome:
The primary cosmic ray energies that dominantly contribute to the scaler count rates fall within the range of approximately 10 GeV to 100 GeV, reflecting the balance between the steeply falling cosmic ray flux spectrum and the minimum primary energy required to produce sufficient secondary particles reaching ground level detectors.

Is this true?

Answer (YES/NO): NO